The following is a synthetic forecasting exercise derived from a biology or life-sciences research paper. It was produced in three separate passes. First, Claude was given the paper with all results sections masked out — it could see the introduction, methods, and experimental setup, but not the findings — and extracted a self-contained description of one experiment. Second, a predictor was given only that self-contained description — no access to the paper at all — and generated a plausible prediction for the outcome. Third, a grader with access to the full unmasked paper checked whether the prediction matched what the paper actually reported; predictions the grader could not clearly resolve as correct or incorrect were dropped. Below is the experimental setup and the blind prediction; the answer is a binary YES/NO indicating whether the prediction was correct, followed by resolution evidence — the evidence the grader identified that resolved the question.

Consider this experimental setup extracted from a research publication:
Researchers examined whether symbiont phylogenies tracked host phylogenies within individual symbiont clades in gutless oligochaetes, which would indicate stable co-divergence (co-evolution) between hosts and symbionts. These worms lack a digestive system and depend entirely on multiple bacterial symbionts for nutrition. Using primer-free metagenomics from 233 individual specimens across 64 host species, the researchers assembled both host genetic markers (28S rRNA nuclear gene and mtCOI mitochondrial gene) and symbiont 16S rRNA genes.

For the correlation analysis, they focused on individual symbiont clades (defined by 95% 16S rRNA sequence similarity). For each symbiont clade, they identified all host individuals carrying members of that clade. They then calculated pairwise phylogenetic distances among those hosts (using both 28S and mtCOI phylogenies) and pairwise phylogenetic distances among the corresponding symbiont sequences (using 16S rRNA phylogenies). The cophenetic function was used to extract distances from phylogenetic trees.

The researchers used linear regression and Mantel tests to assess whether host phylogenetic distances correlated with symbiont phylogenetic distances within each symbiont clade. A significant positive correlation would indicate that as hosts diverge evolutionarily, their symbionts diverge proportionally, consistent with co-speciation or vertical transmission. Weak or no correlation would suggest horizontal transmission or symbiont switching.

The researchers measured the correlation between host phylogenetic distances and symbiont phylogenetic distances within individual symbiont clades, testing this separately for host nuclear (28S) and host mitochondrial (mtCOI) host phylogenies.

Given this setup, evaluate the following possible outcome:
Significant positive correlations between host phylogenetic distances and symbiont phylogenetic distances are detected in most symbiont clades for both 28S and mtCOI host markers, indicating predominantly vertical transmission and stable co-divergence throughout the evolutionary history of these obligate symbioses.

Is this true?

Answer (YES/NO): NO